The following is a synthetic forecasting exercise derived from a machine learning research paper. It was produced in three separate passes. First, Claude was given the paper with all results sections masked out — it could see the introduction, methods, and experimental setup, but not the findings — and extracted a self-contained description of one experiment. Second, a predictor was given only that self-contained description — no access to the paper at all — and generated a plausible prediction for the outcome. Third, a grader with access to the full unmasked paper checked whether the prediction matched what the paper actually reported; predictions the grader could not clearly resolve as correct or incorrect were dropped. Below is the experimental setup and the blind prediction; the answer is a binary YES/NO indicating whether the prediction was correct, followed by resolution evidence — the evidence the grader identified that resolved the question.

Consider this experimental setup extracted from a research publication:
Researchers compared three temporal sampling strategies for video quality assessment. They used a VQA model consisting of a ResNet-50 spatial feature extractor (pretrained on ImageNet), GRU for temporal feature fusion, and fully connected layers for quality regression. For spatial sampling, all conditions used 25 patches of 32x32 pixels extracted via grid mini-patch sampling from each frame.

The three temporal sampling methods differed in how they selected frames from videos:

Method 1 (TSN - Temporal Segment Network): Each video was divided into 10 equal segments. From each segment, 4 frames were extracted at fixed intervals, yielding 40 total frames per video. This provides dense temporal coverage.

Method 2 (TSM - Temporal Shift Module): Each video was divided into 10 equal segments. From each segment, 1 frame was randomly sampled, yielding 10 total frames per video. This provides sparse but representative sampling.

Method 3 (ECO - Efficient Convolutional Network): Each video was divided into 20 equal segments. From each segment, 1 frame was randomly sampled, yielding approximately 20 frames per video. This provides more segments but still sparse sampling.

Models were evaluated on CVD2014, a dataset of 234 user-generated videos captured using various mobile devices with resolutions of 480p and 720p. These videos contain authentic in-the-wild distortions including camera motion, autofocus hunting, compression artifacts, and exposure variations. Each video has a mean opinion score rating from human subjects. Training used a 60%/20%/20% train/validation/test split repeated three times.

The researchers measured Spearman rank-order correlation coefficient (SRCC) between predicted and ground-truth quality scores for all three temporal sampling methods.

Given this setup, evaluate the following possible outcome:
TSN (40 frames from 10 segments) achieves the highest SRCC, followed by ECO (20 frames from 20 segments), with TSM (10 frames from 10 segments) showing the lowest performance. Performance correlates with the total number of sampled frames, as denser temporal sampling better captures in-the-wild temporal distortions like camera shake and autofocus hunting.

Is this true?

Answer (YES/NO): NO